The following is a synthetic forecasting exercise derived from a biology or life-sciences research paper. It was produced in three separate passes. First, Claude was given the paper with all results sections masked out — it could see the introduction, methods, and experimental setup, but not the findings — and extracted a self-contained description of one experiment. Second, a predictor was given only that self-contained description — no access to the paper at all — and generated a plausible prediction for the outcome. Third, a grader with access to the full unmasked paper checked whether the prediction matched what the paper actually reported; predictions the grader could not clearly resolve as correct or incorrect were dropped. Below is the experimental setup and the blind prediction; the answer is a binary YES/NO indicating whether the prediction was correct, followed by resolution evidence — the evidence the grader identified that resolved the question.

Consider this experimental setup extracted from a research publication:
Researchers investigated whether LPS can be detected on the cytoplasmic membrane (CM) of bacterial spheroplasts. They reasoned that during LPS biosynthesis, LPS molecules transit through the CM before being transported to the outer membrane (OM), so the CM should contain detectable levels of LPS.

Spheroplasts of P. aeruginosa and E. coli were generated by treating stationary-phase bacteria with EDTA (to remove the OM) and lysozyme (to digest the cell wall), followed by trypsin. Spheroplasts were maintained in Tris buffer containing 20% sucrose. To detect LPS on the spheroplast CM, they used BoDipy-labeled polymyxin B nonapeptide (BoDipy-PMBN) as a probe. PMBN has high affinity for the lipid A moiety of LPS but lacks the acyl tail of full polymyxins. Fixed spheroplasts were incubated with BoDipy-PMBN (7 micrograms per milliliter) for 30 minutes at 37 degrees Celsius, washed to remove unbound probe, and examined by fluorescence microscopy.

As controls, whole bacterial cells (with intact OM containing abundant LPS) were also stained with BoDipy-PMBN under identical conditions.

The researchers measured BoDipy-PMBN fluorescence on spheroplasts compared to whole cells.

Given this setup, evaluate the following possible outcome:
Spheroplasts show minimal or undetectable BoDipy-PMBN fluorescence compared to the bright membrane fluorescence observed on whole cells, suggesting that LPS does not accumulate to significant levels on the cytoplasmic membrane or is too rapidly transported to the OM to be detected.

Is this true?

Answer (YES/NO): NO